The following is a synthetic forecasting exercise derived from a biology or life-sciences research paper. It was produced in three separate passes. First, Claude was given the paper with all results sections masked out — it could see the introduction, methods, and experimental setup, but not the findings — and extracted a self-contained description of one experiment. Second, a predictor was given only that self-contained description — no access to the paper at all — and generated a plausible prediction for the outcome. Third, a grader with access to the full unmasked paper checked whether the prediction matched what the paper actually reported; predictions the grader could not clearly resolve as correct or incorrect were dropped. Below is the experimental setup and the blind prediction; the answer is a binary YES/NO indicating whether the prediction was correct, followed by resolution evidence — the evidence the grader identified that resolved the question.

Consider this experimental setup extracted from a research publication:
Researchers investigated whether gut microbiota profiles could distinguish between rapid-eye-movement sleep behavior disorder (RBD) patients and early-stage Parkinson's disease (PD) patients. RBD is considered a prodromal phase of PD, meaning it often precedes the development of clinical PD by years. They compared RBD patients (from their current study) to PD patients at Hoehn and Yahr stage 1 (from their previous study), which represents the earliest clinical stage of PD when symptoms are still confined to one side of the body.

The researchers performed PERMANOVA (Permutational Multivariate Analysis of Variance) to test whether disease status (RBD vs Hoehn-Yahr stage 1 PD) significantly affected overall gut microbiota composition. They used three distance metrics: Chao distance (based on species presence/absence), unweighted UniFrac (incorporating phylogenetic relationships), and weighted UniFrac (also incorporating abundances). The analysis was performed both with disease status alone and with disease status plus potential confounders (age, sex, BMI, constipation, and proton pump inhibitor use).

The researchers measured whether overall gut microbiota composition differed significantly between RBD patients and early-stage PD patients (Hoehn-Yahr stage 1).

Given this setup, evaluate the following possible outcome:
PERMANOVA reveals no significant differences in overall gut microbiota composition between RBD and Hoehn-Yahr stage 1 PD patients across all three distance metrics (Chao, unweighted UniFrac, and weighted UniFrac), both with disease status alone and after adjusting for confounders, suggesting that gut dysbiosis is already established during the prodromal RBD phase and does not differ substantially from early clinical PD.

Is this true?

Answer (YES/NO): NO